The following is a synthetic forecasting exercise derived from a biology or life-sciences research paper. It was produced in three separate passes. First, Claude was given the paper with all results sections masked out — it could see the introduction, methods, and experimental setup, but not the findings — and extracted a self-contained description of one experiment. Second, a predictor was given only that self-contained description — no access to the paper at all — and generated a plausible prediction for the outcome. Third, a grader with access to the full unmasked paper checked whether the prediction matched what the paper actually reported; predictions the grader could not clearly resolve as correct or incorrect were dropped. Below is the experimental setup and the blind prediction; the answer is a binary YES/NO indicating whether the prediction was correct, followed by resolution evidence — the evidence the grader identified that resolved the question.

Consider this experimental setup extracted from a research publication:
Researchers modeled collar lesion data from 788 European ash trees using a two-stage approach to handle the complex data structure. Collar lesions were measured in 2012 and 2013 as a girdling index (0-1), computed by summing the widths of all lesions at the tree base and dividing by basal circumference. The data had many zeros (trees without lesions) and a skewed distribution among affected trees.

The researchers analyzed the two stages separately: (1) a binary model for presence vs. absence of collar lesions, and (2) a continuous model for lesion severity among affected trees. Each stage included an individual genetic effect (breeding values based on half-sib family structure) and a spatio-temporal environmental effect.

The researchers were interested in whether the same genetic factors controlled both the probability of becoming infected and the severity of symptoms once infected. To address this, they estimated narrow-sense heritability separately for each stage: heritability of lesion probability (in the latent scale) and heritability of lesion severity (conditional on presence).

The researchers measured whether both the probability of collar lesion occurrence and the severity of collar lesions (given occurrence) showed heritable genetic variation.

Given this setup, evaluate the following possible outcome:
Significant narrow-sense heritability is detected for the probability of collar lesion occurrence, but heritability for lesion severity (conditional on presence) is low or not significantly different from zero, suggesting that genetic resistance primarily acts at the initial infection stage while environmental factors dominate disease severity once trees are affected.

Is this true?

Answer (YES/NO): NO